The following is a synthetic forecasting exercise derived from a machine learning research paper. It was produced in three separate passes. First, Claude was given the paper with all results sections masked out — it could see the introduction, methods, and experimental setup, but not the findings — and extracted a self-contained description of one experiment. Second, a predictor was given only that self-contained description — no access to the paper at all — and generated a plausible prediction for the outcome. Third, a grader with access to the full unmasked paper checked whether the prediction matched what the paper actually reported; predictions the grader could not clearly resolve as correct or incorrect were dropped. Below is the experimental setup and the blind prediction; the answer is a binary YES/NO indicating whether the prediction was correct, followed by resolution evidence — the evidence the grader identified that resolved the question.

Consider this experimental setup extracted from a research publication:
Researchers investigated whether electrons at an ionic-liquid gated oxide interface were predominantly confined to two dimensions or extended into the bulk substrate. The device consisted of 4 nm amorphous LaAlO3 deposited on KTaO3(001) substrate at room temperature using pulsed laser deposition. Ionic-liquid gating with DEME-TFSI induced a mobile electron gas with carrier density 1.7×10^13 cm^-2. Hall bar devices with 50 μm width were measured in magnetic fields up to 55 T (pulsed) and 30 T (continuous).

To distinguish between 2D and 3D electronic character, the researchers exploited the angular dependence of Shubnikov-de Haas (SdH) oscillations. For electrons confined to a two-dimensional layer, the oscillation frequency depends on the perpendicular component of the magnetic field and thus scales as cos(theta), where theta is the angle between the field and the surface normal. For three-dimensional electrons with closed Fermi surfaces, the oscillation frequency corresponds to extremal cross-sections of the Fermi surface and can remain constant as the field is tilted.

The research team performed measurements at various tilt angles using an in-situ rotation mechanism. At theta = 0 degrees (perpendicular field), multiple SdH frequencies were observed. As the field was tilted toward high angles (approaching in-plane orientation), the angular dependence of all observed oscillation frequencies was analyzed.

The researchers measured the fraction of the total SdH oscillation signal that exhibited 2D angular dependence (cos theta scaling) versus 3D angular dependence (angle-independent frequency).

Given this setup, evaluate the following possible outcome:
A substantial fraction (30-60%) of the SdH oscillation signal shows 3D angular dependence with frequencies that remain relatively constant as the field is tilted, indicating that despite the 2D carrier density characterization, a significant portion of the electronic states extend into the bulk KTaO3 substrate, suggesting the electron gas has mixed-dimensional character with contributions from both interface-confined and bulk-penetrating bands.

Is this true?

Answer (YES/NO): NO